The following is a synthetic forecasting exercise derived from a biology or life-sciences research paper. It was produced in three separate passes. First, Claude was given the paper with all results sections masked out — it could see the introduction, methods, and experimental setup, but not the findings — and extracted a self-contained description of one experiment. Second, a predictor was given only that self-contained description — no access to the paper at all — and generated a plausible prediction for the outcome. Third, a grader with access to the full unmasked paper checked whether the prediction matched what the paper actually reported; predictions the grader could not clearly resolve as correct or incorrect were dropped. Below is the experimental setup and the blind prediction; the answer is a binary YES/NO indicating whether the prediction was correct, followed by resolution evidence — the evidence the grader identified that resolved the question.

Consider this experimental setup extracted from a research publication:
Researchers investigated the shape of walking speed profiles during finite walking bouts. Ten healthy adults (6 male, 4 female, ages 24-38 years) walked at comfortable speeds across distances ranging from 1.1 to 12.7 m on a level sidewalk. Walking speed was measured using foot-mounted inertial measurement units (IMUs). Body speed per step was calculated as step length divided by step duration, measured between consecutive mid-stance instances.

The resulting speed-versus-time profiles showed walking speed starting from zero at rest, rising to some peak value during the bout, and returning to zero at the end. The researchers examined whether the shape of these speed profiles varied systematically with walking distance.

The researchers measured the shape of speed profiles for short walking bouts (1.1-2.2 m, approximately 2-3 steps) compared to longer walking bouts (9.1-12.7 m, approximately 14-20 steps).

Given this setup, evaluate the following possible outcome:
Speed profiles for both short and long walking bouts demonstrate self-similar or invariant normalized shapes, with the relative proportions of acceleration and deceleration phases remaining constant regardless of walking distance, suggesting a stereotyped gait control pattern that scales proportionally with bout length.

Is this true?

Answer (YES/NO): NO